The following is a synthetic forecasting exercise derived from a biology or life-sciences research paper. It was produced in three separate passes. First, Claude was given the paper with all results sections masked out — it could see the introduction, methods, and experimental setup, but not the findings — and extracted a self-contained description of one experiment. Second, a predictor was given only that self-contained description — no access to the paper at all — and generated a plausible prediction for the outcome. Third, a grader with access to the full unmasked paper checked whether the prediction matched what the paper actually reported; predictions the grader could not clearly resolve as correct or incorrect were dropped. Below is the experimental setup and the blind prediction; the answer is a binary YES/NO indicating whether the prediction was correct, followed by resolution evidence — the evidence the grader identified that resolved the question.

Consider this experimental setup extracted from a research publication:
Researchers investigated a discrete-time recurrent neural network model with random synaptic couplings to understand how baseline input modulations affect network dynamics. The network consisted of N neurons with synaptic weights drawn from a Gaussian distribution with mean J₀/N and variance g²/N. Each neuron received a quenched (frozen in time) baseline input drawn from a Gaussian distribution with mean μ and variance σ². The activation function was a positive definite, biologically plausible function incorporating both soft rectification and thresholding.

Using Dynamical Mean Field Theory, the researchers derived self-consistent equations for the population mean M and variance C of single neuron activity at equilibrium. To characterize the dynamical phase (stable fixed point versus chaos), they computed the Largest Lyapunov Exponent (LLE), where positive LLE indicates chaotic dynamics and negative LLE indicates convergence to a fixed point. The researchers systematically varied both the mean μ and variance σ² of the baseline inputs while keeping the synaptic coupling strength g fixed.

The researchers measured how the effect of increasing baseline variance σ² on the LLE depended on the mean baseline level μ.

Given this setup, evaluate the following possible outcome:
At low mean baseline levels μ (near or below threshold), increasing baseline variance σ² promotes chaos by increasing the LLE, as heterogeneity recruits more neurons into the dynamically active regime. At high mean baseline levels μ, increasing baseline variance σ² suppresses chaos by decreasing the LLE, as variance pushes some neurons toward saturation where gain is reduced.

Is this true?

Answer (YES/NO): NO